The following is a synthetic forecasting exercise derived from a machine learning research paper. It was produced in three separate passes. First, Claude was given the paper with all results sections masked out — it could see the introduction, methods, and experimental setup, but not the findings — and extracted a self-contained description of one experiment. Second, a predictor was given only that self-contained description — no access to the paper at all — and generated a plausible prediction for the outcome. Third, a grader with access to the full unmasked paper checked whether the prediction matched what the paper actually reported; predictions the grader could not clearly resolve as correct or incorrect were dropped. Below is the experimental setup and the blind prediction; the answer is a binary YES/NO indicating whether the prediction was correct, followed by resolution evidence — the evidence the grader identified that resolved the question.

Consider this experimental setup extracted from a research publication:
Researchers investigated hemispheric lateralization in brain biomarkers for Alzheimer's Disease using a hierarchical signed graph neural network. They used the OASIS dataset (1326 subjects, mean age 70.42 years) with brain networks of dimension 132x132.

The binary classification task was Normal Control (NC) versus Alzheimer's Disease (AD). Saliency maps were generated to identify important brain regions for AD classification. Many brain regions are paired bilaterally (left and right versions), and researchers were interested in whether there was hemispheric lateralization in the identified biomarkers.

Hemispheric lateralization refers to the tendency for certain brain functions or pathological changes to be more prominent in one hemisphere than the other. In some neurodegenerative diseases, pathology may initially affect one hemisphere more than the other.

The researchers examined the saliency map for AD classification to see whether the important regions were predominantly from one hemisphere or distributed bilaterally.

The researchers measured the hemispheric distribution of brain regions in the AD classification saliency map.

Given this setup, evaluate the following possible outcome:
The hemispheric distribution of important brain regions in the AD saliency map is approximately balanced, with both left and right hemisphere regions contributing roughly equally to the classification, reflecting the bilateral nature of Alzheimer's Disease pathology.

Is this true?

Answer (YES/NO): NO